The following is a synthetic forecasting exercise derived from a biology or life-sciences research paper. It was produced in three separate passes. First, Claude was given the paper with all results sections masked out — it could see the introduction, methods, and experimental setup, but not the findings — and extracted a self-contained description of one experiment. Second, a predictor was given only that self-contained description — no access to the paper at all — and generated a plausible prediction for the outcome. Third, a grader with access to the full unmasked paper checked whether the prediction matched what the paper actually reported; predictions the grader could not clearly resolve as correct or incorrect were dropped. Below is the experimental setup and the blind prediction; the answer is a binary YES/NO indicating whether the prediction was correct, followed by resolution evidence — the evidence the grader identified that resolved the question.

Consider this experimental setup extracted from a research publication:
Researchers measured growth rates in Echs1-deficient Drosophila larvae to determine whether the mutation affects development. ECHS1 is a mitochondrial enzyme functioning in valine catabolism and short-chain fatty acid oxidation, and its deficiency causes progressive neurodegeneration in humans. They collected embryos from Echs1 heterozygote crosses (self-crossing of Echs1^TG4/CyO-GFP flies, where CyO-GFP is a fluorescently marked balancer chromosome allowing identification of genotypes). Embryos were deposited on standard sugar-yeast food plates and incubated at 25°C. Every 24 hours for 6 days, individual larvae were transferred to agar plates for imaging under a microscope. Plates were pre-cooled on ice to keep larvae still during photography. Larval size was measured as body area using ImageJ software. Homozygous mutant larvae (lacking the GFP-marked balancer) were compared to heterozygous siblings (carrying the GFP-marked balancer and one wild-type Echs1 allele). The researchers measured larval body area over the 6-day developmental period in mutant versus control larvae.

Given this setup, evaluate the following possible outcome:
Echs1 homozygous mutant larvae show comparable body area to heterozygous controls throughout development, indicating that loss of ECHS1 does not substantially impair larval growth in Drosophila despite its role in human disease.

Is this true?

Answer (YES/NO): NO